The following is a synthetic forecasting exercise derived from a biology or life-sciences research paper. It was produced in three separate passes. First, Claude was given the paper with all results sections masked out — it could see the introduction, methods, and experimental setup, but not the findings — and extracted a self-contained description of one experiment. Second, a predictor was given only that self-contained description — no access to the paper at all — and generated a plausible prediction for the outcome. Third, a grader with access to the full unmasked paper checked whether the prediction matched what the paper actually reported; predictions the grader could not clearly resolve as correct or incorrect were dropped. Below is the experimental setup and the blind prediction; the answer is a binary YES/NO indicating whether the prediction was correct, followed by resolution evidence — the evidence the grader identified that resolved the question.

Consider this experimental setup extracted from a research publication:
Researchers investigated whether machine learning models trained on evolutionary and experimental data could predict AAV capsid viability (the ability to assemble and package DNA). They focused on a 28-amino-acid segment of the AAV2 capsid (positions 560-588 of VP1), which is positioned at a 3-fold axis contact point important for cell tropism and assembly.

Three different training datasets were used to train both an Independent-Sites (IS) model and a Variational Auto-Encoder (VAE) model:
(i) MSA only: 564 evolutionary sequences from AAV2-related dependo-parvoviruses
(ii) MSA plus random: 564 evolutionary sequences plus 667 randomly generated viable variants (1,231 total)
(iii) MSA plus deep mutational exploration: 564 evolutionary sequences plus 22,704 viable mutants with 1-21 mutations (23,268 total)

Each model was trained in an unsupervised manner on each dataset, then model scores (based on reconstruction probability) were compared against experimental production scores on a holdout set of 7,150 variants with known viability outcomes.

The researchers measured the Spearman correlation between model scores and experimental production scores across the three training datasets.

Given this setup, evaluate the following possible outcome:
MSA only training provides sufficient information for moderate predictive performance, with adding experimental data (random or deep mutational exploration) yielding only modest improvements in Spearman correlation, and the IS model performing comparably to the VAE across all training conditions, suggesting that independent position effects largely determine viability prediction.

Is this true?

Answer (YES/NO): YES